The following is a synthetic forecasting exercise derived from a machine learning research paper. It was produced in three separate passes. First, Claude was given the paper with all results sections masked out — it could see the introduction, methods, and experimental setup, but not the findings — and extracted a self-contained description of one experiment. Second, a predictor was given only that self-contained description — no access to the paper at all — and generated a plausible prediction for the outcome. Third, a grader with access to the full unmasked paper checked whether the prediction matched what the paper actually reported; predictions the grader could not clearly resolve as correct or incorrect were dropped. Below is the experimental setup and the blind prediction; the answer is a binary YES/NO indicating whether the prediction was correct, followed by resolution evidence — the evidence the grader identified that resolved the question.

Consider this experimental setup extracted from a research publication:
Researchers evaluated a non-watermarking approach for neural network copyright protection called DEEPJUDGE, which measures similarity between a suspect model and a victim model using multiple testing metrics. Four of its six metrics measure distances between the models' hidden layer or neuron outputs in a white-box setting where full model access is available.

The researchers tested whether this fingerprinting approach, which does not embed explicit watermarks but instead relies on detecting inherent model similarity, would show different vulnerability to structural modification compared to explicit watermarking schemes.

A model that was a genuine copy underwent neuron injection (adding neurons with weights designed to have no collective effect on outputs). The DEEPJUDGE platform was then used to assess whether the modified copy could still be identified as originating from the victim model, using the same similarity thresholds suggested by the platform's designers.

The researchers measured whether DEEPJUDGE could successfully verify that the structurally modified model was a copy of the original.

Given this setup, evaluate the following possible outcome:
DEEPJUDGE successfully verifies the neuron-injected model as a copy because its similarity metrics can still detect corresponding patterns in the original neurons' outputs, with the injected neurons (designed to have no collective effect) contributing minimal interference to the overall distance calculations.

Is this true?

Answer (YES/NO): NO